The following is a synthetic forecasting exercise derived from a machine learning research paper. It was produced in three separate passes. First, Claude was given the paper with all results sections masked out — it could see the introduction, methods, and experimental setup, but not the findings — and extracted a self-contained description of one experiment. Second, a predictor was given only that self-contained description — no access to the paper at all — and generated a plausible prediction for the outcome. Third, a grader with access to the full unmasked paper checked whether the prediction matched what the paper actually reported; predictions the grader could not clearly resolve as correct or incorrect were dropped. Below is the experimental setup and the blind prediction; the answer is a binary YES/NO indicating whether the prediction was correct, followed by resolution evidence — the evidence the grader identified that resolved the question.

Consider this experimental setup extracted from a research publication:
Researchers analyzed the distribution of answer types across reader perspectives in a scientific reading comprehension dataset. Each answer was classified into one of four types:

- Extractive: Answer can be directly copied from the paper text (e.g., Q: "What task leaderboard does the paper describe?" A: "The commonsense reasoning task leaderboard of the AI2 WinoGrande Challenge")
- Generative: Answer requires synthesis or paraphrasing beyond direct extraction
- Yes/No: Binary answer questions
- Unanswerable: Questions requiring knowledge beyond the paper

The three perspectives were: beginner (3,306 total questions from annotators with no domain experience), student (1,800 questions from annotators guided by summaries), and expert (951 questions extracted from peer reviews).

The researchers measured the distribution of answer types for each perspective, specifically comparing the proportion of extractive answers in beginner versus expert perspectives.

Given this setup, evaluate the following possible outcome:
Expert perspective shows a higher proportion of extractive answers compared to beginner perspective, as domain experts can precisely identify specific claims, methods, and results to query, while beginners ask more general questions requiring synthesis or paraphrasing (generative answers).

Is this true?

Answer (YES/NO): NO